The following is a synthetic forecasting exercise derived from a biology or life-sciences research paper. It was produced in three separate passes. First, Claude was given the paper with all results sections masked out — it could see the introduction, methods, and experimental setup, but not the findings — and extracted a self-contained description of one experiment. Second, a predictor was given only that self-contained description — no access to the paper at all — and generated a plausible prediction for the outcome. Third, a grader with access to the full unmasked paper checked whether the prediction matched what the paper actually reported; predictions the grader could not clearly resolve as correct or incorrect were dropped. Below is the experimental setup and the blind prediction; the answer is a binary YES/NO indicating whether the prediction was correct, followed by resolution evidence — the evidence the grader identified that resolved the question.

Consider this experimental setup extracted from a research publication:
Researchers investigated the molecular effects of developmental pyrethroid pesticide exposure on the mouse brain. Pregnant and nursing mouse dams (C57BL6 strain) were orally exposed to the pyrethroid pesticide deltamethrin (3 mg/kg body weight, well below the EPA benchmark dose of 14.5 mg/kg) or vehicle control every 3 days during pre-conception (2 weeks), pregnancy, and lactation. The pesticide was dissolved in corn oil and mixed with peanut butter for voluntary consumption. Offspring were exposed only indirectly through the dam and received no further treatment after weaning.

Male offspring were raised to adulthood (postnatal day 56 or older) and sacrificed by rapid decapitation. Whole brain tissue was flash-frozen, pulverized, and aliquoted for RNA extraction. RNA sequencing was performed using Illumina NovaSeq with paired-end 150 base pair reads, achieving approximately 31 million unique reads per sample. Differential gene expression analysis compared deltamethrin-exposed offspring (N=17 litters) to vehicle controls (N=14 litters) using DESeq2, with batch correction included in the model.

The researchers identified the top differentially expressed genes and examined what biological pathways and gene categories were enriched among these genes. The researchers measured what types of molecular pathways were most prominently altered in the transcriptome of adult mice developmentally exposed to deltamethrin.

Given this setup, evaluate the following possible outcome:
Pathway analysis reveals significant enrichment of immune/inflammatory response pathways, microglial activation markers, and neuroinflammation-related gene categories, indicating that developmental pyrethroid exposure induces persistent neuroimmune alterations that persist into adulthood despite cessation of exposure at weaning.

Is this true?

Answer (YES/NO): NO